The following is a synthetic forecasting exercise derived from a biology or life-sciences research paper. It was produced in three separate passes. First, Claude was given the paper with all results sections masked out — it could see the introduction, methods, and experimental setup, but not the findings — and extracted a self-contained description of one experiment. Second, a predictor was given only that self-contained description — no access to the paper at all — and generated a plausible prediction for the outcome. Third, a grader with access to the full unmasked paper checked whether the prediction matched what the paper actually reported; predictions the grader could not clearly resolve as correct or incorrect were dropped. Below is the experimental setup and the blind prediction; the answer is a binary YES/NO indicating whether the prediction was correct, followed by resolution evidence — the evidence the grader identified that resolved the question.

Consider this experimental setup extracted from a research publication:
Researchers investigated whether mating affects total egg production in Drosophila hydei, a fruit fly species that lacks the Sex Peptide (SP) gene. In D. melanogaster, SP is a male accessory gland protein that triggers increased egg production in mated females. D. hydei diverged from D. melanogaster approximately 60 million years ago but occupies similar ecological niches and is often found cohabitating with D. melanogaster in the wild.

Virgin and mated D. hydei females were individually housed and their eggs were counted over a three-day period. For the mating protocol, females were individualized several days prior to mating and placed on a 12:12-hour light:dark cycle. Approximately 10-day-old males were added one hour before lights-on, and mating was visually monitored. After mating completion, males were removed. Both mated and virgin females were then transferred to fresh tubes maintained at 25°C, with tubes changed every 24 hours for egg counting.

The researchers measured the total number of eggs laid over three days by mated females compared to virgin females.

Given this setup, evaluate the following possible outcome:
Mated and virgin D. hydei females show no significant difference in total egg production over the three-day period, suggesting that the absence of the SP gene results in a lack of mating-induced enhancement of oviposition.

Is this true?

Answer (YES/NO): YES